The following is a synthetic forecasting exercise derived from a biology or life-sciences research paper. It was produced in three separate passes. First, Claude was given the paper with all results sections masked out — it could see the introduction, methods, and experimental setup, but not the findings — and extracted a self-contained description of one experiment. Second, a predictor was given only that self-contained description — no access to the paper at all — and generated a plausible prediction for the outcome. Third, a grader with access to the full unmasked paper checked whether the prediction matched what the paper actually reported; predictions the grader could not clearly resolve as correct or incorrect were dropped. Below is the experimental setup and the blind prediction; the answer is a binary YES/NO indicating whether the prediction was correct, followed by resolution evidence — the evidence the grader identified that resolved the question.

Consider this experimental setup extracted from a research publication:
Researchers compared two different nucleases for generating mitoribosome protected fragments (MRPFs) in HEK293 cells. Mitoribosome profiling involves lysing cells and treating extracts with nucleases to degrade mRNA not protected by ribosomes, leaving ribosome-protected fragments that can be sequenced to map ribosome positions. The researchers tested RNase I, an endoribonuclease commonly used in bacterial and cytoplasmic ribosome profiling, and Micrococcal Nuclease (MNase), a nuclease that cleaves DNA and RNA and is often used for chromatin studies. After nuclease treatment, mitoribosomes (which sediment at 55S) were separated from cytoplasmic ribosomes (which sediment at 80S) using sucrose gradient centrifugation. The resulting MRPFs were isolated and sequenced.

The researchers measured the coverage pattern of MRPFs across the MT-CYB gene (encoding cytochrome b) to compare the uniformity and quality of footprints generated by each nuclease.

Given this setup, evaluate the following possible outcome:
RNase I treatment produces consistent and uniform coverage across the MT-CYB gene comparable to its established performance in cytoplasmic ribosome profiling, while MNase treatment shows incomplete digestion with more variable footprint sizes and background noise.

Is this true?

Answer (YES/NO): NO